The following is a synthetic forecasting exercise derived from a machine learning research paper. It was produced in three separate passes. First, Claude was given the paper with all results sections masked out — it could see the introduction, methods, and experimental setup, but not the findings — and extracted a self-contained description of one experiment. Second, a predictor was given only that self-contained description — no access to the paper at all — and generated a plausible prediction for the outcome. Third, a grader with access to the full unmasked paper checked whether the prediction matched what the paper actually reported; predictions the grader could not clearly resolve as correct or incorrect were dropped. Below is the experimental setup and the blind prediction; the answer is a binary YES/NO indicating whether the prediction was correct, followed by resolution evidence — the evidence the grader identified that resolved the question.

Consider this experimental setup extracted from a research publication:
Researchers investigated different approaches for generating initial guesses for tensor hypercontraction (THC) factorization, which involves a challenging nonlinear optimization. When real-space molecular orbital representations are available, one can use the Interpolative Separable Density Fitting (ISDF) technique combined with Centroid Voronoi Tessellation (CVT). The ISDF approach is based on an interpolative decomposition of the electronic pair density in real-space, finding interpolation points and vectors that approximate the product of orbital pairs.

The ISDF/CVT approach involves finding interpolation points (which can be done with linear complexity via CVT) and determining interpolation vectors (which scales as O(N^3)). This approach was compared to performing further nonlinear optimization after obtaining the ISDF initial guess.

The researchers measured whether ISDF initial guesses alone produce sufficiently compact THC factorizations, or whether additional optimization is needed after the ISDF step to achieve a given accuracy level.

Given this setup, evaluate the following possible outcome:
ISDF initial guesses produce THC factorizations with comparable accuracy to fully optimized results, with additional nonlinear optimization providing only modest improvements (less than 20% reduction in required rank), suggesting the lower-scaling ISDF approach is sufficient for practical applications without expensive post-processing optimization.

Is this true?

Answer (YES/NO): NO